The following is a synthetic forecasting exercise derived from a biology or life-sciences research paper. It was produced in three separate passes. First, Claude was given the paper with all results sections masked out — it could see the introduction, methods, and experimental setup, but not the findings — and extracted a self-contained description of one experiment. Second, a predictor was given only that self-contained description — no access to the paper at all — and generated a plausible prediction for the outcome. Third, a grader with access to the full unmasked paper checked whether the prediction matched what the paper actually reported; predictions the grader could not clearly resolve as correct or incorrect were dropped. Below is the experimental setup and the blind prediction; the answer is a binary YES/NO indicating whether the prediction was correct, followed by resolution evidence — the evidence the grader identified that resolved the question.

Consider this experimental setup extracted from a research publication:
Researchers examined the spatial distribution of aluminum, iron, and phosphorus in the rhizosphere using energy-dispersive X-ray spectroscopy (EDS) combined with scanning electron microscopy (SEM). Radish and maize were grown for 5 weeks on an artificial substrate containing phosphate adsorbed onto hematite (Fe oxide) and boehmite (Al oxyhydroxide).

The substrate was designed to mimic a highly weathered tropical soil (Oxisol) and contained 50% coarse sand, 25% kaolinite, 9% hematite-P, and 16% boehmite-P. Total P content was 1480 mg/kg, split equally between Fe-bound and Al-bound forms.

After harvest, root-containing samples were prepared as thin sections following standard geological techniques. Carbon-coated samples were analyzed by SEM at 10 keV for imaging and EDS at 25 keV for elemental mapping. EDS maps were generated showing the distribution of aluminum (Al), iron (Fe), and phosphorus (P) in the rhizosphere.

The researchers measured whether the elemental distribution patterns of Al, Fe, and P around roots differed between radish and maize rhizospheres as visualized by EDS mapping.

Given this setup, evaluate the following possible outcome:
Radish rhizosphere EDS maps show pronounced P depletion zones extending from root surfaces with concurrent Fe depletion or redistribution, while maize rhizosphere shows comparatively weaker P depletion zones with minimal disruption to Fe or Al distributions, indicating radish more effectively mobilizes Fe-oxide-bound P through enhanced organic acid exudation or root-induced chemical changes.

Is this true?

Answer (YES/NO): NO